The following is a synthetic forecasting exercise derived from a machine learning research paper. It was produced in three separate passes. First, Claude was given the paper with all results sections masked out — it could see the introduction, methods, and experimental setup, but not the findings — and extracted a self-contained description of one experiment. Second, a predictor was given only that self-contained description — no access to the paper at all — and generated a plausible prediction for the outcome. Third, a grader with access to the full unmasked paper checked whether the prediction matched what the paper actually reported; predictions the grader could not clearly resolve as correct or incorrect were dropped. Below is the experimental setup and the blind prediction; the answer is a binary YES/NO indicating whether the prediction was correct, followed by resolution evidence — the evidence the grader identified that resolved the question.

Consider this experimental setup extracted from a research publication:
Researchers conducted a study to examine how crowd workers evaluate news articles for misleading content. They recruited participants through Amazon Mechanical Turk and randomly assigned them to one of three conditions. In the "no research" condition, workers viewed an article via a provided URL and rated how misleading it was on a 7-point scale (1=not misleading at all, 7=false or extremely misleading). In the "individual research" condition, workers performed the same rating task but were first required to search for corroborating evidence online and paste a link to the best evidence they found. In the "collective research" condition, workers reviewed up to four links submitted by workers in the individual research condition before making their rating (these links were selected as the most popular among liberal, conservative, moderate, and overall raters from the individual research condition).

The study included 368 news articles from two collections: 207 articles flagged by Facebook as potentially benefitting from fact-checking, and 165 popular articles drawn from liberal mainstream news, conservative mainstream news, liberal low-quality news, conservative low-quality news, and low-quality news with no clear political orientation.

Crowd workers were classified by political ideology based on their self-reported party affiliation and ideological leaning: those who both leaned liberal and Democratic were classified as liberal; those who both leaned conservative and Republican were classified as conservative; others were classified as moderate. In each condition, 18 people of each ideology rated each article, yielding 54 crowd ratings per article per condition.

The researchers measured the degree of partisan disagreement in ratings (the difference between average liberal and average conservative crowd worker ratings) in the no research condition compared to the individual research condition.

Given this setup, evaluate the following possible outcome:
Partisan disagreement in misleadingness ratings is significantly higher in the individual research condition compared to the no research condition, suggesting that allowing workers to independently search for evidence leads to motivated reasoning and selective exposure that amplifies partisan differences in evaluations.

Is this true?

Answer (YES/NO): NO